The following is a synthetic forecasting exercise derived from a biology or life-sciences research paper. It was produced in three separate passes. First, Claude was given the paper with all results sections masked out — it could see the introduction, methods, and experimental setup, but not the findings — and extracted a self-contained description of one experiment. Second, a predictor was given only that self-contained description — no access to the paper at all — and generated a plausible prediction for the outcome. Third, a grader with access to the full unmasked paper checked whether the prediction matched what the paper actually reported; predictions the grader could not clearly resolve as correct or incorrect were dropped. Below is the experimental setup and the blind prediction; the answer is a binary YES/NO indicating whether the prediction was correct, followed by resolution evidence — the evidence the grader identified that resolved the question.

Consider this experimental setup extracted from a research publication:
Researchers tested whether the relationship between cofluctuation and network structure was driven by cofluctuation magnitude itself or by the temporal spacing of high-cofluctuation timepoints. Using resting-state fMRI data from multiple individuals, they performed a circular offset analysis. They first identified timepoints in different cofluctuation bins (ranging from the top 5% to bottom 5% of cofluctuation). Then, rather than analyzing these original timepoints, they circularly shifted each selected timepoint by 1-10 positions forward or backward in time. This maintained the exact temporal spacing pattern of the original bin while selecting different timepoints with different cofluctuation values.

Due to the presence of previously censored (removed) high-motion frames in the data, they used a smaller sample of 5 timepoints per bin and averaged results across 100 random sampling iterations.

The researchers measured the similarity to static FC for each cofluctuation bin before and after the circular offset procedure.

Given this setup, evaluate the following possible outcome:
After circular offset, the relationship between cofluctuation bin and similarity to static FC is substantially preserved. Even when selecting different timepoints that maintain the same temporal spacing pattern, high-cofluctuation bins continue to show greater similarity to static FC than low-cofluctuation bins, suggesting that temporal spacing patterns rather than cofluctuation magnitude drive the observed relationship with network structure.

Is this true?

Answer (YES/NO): NO